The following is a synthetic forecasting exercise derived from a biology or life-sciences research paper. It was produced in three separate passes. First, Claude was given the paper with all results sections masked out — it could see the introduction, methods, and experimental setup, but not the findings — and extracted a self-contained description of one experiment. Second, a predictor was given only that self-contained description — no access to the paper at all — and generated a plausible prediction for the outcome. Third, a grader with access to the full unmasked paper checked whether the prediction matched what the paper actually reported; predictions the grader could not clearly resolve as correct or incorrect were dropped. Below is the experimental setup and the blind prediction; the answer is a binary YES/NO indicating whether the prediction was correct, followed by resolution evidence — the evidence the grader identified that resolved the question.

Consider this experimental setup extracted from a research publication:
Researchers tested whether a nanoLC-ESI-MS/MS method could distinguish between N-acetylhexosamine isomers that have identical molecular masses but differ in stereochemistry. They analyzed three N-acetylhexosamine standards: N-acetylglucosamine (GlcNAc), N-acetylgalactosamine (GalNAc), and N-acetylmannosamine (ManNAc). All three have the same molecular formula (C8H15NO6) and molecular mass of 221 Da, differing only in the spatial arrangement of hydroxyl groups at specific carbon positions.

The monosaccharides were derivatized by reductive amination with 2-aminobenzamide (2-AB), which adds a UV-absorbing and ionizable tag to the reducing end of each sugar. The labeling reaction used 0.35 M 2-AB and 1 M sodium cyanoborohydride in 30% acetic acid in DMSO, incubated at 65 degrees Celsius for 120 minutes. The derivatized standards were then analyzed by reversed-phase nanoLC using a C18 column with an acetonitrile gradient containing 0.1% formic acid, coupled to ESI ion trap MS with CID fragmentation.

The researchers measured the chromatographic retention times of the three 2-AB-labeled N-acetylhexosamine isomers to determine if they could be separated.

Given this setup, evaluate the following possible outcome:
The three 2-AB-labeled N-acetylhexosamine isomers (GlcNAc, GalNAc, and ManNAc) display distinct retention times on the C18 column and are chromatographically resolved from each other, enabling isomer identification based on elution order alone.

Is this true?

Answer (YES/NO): YES